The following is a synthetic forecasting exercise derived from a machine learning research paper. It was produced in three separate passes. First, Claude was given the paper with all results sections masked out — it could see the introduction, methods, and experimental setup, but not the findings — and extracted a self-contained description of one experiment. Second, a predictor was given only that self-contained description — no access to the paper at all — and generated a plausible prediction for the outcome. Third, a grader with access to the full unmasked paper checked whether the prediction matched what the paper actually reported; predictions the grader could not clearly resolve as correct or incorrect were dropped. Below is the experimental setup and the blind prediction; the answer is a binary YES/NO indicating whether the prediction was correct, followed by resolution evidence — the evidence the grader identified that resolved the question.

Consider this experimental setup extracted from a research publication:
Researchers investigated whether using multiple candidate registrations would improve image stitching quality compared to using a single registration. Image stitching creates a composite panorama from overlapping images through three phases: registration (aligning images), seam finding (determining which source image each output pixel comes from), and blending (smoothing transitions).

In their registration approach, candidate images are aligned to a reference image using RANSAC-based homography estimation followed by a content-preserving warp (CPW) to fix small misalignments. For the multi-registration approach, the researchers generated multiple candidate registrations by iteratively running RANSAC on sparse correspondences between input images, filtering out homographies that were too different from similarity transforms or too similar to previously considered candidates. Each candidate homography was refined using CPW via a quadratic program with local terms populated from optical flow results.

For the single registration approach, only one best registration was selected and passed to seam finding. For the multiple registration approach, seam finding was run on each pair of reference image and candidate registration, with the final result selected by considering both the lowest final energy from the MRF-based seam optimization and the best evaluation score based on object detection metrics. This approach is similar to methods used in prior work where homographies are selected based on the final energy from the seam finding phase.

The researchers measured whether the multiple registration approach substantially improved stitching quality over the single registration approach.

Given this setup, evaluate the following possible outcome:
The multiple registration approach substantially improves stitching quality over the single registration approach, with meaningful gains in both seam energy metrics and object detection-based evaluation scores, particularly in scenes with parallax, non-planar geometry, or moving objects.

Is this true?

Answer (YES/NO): NO